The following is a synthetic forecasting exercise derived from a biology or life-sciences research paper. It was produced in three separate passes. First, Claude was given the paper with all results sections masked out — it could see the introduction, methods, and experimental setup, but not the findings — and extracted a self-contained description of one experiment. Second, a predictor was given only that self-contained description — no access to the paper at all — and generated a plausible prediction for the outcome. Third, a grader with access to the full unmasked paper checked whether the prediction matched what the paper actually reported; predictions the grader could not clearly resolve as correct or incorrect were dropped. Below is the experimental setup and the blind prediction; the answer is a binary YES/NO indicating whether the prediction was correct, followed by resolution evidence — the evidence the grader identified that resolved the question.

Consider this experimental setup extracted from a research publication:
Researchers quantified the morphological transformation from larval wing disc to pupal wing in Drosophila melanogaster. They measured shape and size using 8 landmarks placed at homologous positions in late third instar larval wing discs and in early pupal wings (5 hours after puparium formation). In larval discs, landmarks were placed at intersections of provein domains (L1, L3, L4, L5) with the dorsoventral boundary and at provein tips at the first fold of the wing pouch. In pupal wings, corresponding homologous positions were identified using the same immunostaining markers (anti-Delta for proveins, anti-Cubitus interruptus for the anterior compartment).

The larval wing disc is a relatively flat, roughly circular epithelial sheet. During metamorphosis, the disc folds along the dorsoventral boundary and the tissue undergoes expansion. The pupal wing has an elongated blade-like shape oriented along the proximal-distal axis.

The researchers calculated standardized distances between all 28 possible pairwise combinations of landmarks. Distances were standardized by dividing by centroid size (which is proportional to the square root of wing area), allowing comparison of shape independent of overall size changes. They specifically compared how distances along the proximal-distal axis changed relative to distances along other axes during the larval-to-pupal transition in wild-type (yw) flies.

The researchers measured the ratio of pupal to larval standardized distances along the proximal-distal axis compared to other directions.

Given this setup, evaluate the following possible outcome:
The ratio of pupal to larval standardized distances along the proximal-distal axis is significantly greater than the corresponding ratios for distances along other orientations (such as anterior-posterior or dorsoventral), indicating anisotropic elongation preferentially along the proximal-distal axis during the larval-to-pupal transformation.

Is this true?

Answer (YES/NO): YES